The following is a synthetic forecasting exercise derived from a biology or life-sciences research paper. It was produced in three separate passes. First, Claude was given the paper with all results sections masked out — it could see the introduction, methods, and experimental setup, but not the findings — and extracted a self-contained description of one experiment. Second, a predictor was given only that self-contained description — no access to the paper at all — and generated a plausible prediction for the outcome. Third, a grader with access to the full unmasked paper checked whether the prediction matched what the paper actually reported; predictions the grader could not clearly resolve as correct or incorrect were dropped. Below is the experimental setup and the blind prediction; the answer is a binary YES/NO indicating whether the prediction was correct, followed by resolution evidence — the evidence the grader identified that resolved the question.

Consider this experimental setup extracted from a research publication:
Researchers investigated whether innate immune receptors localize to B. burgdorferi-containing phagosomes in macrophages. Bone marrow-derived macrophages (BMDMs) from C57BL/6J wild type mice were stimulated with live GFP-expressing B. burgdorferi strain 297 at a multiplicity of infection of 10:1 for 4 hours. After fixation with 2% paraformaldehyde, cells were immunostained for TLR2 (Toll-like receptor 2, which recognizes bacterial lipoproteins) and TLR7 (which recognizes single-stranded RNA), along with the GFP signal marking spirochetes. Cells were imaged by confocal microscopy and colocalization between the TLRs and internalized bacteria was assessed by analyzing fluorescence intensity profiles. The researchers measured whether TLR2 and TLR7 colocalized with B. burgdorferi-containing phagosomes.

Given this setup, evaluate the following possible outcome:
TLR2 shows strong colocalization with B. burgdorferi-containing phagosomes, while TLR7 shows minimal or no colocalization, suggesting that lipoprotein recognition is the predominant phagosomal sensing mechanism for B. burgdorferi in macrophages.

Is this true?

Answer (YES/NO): NO